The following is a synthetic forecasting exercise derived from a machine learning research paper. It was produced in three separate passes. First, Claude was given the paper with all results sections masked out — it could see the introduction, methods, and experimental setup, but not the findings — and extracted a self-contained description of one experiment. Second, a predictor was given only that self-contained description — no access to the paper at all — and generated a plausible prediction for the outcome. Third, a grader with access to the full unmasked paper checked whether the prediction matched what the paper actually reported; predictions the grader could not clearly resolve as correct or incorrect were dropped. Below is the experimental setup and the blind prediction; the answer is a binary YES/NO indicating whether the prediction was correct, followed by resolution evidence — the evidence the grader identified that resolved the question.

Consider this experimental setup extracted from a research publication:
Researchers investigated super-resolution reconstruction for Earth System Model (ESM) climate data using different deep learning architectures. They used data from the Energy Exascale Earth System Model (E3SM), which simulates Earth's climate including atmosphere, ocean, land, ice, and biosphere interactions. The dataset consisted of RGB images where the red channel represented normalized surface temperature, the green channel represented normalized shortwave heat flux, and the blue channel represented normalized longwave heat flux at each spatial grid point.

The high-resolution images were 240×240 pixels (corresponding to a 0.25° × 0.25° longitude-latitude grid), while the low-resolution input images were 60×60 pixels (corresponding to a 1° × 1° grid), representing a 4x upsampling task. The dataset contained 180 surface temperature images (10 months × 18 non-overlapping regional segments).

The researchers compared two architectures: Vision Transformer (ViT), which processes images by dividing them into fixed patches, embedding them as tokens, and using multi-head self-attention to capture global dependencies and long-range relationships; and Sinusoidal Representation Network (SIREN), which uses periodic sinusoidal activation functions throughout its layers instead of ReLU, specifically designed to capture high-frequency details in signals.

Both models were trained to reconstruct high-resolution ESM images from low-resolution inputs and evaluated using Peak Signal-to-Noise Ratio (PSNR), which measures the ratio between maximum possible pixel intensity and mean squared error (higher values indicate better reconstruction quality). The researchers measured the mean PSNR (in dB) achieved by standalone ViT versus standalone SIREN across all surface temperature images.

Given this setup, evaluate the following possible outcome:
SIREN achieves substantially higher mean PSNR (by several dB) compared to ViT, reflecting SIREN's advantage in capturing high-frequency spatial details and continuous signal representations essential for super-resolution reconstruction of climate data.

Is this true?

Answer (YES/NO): NO